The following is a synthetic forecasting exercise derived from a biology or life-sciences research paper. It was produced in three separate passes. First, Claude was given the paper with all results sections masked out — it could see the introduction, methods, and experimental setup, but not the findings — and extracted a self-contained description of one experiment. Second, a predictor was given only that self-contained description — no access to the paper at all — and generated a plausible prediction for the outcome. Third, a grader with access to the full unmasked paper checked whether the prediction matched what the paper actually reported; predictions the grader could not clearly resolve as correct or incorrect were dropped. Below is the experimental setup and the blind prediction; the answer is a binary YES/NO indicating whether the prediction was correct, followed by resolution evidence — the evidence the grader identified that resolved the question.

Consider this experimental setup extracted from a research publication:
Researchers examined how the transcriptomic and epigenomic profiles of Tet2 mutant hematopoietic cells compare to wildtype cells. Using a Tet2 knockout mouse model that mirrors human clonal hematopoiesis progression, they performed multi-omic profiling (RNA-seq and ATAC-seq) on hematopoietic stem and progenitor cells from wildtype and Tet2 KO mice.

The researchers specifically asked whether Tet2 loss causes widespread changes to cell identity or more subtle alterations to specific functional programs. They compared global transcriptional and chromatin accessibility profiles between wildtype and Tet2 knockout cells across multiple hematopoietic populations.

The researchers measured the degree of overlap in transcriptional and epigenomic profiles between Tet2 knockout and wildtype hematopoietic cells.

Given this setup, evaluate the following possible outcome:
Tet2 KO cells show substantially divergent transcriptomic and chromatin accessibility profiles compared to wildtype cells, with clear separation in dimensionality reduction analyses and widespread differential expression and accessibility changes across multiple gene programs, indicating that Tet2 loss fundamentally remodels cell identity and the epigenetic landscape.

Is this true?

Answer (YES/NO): NO